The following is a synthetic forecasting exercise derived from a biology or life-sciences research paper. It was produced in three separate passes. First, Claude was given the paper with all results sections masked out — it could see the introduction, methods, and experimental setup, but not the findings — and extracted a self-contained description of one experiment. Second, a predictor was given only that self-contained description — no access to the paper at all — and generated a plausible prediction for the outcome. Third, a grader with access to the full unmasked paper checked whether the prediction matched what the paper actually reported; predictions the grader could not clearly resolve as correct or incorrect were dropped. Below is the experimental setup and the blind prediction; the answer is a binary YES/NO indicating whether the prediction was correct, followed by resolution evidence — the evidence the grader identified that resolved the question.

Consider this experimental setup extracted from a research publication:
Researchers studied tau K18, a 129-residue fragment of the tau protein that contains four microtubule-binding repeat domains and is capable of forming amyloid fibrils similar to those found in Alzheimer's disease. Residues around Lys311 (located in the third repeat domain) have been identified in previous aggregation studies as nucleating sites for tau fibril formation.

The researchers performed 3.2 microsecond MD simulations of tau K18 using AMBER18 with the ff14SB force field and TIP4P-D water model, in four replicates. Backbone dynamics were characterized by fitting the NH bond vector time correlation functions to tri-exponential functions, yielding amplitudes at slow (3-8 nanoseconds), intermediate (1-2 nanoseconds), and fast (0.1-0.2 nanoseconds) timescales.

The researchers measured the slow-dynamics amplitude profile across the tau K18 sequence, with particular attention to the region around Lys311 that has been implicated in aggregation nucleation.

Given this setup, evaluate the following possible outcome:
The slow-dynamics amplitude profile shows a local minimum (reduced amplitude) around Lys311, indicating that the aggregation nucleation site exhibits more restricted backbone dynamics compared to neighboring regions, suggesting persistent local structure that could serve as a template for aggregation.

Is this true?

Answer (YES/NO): NO